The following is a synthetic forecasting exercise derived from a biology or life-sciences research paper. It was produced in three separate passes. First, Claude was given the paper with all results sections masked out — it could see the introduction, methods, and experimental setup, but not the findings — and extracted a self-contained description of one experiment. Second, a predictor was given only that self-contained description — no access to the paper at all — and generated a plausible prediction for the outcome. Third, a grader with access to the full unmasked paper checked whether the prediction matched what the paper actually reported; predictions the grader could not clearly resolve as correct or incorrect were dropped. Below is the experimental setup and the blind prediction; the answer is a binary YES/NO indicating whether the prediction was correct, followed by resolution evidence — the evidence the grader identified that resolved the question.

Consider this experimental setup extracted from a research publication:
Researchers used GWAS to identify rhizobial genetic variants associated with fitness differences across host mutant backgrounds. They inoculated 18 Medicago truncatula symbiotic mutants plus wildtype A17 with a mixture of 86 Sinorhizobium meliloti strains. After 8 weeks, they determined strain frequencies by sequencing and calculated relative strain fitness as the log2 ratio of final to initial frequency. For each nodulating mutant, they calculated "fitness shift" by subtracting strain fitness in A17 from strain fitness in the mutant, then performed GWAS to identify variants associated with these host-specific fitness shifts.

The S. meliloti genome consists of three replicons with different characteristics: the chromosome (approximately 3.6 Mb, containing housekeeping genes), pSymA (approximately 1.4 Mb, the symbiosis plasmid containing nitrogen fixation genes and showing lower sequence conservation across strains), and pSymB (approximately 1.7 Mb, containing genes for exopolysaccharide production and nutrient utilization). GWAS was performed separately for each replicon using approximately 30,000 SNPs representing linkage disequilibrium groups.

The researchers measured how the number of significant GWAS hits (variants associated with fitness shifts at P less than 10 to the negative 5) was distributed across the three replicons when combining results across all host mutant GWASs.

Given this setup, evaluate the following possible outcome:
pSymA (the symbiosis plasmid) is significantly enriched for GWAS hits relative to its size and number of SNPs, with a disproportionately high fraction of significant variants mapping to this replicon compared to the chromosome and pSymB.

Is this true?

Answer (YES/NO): NO